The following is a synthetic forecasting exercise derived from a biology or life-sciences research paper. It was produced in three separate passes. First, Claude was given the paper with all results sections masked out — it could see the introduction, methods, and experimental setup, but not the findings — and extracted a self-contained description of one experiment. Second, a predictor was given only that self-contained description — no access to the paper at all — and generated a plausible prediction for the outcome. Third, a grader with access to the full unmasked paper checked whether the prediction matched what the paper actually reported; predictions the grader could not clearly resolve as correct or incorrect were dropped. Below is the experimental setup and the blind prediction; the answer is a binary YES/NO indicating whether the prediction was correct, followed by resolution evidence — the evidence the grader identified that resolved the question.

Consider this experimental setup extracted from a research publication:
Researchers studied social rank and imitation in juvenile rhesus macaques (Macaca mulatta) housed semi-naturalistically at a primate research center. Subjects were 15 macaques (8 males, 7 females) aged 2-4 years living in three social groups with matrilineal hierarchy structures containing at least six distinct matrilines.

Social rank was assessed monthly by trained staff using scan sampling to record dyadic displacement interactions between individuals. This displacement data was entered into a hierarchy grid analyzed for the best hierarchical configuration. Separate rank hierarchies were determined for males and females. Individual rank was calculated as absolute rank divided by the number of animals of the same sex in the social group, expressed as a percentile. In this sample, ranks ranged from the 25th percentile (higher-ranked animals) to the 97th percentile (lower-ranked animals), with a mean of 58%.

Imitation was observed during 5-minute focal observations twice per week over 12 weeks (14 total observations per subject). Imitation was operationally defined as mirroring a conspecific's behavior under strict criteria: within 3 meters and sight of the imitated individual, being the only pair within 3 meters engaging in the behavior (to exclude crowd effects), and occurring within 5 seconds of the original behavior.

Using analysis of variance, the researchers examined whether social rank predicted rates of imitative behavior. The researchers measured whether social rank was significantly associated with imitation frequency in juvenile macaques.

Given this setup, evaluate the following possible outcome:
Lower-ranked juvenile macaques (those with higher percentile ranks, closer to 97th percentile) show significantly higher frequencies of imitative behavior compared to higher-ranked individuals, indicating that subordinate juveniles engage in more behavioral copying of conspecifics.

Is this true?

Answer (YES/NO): NO